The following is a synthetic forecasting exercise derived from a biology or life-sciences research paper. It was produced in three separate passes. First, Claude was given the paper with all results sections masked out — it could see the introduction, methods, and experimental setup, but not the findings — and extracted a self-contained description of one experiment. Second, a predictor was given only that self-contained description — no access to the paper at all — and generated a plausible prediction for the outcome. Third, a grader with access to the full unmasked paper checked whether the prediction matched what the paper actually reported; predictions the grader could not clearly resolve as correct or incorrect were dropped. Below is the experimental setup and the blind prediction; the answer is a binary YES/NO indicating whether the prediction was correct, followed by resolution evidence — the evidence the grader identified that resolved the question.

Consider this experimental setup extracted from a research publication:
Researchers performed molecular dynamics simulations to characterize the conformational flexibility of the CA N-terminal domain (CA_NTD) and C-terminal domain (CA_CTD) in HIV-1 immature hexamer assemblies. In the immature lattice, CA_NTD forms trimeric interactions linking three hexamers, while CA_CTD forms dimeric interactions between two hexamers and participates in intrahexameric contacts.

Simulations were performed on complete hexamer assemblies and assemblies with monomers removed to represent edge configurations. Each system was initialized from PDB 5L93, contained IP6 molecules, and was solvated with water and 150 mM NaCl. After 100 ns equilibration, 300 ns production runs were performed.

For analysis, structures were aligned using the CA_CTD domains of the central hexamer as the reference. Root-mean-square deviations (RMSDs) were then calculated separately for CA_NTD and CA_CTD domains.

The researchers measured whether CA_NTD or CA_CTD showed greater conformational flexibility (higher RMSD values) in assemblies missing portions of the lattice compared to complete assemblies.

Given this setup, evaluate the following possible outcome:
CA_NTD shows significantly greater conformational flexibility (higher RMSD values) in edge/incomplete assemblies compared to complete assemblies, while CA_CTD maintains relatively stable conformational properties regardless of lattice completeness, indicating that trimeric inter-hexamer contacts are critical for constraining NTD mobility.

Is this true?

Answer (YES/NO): YES